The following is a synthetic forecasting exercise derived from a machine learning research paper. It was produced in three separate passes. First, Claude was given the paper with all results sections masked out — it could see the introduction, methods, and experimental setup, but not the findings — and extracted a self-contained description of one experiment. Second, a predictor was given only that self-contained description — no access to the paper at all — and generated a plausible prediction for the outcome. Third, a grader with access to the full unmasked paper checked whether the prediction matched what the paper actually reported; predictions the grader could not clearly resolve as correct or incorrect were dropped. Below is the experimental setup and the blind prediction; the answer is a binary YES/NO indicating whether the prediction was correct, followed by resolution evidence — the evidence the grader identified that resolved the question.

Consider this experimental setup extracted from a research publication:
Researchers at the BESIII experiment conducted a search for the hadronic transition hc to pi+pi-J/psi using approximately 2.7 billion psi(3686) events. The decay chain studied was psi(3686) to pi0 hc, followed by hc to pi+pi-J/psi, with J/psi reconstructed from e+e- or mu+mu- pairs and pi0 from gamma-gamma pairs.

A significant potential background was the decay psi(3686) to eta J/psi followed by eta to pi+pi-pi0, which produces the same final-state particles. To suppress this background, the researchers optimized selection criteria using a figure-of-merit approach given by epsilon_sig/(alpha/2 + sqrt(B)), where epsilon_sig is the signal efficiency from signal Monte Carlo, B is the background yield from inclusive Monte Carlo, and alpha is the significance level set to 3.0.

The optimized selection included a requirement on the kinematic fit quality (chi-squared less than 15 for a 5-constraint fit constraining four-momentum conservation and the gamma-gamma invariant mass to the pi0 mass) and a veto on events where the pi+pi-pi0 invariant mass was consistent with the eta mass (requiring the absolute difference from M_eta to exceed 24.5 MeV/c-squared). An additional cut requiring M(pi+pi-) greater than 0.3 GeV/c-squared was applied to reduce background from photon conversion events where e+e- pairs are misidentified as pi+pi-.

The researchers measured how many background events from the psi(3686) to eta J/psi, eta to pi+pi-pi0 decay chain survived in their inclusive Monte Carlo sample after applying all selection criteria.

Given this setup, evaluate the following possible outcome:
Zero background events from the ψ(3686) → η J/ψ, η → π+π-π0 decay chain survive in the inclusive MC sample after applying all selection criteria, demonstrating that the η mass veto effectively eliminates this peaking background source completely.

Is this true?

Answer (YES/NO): NO